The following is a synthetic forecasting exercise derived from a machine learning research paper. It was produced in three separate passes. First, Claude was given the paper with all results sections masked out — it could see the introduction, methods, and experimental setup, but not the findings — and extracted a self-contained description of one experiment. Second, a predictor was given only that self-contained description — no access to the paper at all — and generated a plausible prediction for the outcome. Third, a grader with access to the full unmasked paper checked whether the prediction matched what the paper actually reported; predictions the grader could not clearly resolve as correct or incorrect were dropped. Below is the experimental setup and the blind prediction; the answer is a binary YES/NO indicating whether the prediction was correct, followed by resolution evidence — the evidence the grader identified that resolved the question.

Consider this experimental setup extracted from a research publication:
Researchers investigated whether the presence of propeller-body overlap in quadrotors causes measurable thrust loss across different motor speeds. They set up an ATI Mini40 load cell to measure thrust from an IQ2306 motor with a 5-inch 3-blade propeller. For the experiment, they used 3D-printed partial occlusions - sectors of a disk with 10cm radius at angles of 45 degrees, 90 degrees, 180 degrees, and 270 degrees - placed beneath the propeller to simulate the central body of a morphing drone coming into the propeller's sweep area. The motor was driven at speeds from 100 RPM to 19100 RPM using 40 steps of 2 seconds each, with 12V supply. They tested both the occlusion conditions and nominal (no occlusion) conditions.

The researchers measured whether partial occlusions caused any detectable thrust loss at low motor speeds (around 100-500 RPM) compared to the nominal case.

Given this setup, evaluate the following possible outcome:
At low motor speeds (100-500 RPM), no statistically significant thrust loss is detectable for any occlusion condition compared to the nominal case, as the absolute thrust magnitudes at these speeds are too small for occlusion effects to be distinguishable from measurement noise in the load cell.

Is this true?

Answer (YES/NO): NO